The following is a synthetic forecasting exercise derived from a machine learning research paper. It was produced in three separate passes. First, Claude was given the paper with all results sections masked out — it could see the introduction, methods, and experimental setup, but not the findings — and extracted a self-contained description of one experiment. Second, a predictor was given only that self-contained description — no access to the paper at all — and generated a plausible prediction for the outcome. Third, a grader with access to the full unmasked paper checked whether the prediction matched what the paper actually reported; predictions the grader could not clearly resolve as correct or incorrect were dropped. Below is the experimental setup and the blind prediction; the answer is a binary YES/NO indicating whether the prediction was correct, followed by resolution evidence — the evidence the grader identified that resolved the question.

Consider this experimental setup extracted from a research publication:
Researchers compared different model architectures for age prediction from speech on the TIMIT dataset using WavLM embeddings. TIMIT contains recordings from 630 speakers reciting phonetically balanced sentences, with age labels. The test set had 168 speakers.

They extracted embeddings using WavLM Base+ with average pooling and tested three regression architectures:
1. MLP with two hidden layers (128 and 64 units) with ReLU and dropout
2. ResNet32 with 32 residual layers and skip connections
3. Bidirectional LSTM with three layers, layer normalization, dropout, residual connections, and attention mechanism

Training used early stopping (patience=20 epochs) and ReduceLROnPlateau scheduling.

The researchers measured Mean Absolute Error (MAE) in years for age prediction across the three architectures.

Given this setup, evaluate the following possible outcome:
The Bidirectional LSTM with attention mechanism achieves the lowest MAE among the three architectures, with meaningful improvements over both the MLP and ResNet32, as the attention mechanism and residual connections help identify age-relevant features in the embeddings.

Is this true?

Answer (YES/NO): NO